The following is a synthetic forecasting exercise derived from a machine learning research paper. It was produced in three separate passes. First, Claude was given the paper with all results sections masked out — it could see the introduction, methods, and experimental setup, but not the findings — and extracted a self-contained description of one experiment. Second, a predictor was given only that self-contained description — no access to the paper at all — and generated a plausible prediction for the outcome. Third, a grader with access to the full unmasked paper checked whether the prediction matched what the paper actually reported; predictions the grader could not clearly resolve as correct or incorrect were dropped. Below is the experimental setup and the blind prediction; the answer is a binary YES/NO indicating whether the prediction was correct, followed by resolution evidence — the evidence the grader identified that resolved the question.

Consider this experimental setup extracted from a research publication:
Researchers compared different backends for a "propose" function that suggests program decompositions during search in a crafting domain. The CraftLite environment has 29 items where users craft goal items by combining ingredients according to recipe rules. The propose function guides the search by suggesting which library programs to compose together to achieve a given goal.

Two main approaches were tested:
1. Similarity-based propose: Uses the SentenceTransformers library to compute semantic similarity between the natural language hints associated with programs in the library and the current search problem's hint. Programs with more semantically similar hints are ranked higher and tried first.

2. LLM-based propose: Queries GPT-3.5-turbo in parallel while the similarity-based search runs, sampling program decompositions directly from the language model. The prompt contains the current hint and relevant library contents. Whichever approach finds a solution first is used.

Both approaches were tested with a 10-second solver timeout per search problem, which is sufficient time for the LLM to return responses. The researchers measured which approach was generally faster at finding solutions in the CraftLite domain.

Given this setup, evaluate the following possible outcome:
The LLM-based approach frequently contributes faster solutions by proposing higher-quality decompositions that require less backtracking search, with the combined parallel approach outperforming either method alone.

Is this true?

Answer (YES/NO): NO